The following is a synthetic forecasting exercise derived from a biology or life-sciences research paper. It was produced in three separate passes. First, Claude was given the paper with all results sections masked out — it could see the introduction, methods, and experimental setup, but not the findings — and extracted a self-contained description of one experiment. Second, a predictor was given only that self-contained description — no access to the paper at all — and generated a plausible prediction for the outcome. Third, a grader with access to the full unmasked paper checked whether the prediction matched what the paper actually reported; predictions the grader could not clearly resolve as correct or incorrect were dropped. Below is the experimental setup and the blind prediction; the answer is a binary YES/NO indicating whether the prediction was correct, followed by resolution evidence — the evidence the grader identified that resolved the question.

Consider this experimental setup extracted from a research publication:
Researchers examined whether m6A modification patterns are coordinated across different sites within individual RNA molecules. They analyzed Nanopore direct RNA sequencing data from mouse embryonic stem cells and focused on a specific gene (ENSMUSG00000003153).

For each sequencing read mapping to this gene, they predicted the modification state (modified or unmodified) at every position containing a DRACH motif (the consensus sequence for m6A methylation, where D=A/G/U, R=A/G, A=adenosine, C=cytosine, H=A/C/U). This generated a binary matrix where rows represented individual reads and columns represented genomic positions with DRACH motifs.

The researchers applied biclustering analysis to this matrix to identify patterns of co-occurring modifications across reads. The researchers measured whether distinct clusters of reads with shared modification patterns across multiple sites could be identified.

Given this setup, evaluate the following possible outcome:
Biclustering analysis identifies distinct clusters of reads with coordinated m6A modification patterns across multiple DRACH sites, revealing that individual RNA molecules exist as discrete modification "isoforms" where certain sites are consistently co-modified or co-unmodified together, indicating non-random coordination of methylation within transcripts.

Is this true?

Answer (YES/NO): YES